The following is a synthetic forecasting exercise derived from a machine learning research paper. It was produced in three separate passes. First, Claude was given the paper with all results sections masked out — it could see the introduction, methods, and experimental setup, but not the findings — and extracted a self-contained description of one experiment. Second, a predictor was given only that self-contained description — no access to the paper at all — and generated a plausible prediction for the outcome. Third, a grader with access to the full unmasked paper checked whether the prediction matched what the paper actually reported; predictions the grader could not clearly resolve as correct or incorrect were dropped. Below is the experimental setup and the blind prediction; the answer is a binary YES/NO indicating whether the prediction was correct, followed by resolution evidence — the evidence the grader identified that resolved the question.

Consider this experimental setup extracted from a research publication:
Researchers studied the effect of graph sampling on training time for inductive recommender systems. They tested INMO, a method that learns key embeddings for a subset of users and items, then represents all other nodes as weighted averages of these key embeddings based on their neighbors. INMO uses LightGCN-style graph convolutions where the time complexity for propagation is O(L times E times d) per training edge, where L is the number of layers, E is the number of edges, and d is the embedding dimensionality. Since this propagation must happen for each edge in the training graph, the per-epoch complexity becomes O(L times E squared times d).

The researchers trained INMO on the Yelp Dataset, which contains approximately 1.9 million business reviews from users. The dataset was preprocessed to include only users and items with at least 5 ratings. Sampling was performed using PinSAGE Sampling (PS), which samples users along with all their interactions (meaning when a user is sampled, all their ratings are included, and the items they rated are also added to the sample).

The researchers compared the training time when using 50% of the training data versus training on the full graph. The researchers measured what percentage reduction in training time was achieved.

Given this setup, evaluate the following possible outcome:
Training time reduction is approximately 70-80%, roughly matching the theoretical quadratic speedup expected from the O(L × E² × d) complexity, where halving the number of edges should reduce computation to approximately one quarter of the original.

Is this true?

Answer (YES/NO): NO